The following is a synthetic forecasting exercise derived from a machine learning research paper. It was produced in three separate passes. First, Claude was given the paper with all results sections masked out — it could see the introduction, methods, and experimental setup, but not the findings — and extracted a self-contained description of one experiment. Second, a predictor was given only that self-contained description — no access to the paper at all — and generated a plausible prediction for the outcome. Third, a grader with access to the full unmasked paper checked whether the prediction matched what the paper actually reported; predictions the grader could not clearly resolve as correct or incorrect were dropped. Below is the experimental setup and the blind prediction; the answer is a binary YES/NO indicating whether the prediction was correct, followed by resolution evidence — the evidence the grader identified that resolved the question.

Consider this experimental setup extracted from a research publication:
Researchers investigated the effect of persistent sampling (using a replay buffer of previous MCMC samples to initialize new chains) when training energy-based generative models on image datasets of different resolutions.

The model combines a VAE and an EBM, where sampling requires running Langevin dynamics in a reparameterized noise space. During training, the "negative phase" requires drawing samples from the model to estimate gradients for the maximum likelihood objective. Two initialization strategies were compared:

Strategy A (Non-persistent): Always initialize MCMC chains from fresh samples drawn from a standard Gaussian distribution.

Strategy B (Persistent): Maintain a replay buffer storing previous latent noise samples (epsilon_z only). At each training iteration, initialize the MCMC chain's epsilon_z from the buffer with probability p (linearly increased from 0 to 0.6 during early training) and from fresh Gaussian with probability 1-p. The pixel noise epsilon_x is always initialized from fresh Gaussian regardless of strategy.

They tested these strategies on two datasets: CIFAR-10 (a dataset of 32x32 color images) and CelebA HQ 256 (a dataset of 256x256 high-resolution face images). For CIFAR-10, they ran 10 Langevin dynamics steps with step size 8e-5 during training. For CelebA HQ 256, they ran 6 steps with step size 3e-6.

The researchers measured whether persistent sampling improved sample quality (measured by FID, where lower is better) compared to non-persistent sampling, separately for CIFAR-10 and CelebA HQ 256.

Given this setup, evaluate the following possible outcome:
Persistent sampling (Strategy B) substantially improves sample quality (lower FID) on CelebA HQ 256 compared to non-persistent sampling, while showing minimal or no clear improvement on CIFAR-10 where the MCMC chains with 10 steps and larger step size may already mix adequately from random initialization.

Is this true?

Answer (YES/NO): NO